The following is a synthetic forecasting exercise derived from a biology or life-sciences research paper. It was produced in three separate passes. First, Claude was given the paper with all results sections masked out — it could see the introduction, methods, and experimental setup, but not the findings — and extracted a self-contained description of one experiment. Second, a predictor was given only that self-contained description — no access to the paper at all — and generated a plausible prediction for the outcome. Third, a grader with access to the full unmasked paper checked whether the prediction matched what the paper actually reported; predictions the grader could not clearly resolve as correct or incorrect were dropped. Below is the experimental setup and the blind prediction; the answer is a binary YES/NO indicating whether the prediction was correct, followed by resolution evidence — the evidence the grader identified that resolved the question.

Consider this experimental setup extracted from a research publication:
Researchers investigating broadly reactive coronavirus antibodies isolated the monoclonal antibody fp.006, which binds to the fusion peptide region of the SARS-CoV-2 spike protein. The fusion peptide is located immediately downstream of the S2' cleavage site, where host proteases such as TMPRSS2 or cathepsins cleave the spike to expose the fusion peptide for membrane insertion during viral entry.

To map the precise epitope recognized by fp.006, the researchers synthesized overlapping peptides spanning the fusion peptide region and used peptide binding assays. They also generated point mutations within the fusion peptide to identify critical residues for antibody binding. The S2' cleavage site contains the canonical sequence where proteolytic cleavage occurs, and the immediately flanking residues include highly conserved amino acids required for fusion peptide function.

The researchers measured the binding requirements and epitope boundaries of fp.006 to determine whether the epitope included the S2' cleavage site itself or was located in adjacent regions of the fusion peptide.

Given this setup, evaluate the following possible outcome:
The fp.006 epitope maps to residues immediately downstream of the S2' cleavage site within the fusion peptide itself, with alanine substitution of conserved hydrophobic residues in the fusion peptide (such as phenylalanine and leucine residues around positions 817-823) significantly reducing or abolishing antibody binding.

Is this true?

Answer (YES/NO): NO